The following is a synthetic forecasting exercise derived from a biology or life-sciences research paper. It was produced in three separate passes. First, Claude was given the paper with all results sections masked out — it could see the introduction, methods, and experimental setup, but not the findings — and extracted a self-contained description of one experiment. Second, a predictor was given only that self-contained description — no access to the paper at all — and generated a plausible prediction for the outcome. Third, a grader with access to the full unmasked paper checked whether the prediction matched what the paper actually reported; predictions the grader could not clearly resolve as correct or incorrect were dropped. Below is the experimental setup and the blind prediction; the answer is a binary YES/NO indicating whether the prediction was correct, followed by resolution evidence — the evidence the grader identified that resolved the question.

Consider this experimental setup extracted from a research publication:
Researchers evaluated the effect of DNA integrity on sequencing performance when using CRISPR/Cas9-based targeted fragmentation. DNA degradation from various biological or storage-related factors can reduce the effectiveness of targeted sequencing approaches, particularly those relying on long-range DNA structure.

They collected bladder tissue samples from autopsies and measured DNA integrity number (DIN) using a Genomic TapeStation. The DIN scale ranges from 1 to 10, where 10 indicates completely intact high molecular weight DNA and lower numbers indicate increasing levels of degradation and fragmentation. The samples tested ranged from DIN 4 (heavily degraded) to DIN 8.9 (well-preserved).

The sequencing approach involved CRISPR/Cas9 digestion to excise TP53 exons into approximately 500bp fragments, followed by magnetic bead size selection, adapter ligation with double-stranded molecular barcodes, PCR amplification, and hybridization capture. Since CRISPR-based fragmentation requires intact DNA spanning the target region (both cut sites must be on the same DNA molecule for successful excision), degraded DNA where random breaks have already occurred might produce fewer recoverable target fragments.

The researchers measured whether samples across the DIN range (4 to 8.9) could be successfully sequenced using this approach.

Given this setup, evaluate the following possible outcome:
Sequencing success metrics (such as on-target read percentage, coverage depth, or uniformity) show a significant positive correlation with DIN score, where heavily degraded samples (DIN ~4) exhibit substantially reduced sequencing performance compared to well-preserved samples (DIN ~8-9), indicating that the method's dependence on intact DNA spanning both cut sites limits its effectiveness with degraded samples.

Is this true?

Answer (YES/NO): YES